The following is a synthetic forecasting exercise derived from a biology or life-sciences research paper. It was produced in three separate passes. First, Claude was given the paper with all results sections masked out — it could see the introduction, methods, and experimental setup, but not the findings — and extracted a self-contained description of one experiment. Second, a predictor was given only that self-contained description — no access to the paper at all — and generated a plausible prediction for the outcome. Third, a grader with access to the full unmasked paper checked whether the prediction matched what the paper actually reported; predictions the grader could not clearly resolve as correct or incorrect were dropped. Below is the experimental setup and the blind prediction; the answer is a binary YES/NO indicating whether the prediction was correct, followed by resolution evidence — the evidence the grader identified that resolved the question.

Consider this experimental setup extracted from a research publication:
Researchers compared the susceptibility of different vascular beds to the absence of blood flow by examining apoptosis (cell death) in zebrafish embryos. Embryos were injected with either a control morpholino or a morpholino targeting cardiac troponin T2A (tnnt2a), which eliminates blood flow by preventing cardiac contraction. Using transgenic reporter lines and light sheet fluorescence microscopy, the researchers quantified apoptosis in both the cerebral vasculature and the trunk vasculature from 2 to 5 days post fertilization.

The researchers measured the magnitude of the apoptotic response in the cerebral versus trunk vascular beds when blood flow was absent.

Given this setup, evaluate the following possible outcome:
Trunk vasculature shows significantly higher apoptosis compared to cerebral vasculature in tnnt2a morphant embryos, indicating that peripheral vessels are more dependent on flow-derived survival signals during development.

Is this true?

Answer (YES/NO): NO